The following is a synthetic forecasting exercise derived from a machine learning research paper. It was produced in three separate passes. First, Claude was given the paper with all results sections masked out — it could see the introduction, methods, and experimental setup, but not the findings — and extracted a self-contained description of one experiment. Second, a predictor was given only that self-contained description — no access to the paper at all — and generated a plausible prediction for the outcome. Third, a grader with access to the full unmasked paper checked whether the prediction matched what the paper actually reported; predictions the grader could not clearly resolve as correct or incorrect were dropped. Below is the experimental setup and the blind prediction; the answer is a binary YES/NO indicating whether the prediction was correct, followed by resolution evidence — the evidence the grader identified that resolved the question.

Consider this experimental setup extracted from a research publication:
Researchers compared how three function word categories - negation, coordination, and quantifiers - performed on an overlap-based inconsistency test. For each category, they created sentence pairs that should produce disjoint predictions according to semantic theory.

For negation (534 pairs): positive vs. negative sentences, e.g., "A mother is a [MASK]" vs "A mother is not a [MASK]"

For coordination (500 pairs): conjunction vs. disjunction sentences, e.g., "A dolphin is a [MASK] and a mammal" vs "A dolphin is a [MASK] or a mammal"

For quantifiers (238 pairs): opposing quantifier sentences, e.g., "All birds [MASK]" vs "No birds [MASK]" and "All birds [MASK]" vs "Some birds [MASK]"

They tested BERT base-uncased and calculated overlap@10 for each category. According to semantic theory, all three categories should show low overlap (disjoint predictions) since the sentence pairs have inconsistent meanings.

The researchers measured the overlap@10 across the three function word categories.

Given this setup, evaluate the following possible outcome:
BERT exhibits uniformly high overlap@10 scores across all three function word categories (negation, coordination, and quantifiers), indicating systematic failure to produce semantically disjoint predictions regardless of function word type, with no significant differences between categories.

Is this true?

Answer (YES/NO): NO